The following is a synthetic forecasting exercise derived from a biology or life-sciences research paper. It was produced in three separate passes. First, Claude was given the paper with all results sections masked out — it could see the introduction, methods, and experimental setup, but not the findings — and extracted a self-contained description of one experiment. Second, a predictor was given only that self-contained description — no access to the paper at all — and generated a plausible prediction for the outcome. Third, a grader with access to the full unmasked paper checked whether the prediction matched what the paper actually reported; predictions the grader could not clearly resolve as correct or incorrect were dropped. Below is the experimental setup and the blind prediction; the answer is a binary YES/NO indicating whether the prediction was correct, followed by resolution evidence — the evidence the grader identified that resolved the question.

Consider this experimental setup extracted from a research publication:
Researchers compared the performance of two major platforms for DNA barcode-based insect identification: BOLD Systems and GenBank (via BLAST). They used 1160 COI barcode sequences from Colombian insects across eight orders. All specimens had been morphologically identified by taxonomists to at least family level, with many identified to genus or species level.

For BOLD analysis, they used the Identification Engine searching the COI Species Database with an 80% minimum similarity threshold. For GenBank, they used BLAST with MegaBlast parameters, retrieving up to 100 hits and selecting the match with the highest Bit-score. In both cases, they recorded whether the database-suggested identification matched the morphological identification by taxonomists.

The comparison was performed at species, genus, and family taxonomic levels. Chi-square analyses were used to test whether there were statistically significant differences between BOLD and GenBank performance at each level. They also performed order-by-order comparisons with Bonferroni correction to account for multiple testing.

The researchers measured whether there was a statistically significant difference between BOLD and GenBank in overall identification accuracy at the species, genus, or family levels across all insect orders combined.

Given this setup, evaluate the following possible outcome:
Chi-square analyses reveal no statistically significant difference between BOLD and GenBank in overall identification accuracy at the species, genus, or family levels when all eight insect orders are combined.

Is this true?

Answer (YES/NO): NO